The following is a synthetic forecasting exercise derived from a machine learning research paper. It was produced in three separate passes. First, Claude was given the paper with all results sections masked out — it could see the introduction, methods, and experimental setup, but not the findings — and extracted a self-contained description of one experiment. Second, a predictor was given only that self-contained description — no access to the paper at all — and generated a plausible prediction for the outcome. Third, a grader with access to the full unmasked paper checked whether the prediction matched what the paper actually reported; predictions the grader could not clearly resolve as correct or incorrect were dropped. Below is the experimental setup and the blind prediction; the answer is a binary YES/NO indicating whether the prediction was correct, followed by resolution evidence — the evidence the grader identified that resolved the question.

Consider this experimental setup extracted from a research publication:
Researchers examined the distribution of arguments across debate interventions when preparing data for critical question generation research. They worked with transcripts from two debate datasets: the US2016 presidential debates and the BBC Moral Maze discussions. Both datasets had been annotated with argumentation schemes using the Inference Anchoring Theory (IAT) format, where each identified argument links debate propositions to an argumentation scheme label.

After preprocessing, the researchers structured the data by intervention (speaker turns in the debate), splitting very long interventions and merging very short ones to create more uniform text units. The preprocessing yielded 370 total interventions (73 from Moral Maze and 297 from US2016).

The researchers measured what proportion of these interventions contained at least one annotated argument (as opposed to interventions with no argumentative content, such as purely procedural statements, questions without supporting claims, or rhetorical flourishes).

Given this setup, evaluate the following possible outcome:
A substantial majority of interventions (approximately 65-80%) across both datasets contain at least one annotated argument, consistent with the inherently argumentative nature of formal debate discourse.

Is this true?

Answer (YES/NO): NO